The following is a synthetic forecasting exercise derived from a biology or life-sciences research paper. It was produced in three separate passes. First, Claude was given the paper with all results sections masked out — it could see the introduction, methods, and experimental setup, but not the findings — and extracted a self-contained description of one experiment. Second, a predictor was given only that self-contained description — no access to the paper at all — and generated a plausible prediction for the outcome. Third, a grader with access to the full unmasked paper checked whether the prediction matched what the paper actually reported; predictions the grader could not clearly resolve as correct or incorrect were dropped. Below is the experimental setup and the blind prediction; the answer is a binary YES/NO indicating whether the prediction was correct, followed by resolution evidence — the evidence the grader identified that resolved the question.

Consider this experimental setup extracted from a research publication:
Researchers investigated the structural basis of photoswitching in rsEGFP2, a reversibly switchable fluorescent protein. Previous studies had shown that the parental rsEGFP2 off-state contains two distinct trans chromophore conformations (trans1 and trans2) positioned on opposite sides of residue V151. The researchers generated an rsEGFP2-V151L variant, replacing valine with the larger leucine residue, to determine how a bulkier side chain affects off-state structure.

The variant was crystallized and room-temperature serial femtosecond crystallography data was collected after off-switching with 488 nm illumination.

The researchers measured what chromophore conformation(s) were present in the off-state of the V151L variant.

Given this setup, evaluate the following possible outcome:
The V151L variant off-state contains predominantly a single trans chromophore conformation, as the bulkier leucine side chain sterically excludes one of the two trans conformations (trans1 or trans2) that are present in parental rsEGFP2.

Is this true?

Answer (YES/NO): YES